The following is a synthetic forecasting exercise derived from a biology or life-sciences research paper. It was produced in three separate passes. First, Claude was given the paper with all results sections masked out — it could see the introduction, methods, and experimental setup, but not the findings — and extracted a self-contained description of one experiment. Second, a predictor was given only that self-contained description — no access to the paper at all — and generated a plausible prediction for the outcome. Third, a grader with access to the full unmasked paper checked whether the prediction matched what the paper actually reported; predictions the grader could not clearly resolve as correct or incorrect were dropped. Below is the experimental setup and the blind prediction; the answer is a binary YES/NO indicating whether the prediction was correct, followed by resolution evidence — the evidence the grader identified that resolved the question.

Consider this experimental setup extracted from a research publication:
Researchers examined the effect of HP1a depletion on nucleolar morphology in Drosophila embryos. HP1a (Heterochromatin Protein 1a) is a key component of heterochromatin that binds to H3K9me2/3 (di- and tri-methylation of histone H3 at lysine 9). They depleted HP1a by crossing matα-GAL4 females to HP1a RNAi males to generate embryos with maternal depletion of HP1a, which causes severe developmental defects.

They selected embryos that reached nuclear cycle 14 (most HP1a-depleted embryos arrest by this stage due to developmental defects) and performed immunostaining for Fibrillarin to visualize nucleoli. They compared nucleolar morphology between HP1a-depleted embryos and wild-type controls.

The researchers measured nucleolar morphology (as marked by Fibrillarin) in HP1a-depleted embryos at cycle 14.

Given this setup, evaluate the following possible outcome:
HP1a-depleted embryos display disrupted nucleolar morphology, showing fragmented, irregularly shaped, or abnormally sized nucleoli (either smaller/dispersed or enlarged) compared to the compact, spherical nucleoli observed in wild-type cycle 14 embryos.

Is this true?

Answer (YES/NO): YES